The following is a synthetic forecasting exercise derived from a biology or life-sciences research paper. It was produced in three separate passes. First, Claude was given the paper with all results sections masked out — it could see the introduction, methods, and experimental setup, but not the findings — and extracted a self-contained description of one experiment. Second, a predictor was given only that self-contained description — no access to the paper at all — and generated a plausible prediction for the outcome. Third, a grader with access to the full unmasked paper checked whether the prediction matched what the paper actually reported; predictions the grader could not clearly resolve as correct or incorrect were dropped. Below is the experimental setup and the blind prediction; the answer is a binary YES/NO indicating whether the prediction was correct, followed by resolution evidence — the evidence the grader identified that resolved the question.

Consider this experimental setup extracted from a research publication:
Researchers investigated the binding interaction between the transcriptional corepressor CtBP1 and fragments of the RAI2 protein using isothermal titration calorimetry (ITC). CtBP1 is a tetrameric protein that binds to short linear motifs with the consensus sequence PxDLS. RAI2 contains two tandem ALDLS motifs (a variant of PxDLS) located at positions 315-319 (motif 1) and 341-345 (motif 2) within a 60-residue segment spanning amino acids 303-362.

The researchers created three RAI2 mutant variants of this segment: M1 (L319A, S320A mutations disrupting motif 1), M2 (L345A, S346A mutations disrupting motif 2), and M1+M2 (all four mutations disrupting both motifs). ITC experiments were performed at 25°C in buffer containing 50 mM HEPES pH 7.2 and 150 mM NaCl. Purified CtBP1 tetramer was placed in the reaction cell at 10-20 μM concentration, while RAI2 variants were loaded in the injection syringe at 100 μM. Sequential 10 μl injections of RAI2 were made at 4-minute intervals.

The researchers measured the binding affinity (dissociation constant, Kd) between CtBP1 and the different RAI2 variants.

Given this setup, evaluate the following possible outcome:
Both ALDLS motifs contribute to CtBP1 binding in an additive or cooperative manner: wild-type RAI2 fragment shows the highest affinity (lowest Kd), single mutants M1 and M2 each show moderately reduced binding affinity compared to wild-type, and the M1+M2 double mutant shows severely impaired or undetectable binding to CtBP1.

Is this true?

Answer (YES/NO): NO